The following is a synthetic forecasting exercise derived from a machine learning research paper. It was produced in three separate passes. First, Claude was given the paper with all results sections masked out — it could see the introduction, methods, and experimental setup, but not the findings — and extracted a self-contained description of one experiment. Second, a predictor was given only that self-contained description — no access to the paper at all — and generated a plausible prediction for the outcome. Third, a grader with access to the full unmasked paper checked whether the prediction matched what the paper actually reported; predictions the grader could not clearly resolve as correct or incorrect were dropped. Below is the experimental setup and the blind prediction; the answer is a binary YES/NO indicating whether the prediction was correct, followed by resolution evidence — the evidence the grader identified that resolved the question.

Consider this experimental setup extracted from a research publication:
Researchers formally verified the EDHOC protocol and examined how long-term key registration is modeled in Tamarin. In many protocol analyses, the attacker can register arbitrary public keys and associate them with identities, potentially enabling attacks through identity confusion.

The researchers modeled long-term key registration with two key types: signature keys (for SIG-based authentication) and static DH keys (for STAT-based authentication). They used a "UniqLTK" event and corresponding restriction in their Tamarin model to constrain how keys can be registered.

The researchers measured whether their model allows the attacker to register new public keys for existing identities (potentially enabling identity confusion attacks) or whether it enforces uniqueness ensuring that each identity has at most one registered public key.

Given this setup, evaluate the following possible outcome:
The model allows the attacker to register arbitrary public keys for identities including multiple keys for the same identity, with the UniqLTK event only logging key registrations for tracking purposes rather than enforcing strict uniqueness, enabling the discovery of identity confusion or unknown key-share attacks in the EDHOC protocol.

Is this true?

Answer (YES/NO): NO